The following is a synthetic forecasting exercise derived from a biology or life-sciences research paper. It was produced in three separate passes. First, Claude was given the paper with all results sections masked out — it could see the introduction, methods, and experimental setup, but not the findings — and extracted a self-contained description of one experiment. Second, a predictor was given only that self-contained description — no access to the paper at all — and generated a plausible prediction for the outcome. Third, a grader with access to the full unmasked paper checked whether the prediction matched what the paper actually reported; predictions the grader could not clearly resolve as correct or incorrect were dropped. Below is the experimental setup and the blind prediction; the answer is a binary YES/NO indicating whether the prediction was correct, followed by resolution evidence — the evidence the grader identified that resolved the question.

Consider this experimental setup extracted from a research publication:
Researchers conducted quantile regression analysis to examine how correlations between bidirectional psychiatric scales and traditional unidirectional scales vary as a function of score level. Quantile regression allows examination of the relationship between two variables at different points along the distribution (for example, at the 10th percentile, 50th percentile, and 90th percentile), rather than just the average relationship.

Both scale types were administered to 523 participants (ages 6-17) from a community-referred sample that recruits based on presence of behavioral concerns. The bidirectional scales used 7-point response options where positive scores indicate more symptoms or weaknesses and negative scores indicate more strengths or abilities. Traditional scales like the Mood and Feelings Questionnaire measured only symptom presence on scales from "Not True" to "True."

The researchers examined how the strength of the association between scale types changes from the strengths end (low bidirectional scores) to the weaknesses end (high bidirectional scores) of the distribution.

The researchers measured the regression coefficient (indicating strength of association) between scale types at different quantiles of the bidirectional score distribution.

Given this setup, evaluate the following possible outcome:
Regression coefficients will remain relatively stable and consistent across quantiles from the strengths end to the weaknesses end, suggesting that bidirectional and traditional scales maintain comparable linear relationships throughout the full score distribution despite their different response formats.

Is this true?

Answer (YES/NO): NO